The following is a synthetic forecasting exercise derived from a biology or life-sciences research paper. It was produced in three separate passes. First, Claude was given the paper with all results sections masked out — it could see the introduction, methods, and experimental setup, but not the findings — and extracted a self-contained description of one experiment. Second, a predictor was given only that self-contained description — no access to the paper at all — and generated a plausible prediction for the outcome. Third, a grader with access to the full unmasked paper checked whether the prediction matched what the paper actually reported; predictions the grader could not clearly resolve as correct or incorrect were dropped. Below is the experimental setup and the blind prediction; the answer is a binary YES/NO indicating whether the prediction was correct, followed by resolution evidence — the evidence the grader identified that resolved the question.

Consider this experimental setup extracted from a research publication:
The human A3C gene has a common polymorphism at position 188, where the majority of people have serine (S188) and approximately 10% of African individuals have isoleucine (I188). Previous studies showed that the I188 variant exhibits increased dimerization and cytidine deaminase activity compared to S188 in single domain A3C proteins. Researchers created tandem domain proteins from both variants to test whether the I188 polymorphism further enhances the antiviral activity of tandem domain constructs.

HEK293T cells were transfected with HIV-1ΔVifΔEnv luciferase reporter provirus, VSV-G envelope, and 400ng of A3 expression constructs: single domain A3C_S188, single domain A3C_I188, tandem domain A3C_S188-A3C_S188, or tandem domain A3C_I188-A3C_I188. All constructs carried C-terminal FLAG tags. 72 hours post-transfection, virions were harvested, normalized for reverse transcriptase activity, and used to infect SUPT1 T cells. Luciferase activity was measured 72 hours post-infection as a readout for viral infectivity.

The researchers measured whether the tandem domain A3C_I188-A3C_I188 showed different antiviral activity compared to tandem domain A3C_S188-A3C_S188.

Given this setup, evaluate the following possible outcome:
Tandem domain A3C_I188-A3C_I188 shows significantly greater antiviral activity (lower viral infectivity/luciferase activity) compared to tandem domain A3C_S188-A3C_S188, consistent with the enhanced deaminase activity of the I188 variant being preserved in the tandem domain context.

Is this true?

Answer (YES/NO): YES